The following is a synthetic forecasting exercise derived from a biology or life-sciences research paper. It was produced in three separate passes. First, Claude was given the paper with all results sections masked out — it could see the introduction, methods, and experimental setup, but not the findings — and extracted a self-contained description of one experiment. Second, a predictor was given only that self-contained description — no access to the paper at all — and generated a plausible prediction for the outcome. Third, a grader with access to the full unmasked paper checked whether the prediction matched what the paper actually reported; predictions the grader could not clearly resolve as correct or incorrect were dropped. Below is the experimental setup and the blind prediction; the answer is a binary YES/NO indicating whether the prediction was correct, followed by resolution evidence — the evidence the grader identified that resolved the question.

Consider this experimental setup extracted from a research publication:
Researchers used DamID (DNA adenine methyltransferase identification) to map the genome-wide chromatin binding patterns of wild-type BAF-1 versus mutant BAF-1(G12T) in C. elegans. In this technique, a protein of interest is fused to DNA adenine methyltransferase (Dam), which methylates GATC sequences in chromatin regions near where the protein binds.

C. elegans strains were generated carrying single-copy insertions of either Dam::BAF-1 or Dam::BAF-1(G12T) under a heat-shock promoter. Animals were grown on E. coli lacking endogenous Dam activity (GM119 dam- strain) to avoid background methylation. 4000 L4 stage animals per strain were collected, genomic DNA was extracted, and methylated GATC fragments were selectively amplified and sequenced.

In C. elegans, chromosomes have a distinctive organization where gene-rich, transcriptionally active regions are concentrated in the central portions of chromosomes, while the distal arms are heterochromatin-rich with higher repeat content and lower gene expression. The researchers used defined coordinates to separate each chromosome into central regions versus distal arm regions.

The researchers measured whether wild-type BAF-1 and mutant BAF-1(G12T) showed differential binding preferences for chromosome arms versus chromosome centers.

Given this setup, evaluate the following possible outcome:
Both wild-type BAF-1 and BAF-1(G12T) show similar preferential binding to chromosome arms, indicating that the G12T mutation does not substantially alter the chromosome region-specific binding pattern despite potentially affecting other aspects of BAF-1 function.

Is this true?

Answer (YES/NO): YES